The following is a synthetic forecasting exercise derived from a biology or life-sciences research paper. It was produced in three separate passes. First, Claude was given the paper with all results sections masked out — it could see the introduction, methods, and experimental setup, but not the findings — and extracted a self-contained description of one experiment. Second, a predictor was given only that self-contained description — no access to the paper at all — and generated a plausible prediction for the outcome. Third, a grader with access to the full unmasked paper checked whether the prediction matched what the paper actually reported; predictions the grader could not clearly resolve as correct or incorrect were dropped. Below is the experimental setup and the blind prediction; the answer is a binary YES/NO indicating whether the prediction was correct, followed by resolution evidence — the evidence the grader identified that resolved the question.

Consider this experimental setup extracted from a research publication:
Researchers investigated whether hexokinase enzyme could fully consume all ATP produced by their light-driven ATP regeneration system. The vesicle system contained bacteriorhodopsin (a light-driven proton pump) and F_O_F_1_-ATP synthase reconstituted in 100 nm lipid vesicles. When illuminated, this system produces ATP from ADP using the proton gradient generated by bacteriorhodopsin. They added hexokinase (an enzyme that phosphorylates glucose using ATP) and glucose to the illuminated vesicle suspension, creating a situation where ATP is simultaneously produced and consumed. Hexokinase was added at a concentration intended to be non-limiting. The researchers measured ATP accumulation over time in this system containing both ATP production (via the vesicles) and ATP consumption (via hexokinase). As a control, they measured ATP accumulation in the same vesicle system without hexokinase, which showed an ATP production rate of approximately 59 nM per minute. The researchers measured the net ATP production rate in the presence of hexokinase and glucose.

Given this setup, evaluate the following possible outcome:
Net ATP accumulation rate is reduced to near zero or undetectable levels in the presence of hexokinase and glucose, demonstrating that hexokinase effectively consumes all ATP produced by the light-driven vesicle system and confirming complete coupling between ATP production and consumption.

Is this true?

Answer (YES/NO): YES